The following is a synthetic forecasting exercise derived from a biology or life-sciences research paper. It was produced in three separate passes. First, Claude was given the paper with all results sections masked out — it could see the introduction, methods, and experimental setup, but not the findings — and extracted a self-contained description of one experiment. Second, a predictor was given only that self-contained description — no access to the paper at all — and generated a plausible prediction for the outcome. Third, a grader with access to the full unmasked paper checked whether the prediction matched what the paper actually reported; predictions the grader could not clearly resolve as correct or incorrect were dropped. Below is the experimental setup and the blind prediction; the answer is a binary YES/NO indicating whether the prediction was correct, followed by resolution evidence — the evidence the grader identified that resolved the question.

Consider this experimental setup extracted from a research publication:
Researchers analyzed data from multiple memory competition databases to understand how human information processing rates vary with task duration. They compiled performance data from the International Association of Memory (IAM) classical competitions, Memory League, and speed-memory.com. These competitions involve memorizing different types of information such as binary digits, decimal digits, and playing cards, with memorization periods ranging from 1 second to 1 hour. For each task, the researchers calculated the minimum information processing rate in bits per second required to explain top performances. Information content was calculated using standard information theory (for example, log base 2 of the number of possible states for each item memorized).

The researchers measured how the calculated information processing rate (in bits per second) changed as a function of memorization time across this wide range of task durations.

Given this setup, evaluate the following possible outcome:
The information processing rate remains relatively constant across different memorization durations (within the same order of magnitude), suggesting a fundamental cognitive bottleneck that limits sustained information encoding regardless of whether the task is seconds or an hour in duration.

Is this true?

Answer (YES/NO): NO